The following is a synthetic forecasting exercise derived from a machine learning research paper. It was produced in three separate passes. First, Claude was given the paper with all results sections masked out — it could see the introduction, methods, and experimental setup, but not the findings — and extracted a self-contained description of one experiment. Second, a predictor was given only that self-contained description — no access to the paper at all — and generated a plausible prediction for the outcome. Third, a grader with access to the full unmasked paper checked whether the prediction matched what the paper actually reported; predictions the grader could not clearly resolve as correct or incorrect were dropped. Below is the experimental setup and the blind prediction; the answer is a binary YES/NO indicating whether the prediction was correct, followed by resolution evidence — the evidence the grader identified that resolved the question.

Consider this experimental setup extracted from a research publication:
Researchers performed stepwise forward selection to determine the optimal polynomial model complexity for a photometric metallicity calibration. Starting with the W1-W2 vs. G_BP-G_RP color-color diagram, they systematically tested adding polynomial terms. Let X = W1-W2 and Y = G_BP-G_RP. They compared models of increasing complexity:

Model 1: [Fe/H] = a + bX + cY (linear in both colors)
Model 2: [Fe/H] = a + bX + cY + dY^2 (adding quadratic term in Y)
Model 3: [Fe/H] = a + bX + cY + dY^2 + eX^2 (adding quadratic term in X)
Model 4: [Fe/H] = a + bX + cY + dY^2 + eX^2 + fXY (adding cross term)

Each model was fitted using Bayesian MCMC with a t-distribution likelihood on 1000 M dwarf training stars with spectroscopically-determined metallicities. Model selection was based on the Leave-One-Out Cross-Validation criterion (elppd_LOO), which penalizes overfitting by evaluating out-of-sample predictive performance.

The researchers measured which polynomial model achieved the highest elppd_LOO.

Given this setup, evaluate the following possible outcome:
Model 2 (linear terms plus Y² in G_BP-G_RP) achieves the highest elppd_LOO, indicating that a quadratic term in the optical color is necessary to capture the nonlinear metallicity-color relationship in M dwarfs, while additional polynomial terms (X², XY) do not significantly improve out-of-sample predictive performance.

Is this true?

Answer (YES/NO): NO